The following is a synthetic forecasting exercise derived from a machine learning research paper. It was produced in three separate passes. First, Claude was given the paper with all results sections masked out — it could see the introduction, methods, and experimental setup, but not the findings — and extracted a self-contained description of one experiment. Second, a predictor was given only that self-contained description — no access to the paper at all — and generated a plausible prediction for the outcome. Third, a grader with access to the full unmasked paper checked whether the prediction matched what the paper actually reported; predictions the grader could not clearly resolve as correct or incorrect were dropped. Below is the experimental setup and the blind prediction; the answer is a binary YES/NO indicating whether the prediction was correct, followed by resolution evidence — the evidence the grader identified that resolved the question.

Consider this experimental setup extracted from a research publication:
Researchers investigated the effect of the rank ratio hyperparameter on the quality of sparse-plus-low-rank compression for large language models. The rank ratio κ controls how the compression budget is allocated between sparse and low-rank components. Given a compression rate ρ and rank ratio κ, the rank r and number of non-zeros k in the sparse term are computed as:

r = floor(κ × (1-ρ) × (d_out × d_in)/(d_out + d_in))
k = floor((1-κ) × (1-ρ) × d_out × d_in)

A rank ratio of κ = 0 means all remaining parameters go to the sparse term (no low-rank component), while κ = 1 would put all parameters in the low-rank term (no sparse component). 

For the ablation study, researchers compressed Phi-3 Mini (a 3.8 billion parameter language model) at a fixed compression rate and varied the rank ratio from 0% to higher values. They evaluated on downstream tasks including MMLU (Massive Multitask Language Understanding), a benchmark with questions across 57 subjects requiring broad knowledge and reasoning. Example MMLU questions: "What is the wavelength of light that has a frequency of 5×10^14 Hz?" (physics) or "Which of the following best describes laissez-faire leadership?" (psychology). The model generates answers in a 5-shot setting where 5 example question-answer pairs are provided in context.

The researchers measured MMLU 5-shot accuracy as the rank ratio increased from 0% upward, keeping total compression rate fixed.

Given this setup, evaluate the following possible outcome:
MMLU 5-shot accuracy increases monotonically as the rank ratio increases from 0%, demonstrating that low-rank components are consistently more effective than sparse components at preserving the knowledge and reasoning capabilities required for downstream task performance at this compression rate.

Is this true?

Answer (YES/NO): NO